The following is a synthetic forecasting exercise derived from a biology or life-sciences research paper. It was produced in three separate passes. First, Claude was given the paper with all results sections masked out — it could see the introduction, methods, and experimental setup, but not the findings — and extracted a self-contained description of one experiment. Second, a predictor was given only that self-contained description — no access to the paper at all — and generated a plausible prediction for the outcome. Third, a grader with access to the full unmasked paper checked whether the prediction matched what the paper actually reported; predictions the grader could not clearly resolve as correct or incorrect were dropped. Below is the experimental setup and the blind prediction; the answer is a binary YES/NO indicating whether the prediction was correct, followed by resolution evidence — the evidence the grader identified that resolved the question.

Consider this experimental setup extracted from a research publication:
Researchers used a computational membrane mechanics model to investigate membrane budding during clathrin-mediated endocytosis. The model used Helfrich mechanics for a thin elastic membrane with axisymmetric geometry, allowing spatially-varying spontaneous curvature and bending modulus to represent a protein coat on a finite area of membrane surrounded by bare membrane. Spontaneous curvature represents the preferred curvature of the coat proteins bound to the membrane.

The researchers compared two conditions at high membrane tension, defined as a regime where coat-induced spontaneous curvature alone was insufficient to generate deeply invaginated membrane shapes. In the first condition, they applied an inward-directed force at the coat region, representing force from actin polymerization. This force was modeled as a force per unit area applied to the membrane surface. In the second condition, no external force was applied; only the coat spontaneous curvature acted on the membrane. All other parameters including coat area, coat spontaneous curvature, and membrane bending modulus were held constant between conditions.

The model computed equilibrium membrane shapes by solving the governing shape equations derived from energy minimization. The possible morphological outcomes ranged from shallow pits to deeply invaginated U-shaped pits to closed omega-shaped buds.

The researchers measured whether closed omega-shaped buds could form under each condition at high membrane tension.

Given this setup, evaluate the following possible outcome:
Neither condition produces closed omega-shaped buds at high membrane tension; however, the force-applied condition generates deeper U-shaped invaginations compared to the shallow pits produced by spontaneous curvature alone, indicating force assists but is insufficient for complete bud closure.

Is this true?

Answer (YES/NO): NO